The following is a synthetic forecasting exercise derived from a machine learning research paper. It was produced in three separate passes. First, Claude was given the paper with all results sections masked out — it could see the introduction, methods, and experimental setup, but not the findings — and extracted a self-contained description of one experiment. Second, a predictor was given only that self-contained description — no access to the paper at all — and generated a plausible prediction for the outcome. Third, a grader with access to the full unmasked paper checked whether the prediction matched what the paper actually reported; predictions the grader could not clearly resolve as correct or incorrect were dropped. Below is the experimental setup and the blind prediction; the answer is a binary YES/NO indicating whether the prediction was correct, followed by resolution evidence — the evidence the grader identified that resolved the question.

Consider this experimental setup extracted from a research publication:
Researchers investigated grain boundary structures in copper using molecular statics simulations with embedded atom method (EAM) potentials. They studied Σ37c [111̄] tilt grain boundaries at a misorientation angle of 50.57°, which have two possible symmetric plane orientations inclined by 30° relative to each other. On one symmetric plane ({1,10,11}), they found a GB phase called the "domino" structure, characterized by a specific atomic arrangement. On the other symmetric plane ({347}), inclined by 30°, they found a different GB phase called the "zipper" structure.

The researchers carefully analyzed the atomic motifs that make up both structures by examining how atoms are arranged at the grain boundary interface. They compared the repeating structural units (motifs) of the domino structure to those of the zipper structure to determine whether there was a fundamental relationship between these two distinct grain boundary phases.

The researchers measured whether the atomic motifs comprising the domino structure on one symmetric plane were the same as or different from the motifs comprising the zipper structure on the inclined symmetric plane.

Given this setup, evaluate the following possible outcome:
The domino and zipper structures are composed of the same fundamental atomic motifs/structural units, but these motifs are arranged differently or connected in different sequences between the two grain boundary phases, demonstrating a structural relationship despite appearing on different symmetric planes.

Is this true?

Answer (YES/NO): YES